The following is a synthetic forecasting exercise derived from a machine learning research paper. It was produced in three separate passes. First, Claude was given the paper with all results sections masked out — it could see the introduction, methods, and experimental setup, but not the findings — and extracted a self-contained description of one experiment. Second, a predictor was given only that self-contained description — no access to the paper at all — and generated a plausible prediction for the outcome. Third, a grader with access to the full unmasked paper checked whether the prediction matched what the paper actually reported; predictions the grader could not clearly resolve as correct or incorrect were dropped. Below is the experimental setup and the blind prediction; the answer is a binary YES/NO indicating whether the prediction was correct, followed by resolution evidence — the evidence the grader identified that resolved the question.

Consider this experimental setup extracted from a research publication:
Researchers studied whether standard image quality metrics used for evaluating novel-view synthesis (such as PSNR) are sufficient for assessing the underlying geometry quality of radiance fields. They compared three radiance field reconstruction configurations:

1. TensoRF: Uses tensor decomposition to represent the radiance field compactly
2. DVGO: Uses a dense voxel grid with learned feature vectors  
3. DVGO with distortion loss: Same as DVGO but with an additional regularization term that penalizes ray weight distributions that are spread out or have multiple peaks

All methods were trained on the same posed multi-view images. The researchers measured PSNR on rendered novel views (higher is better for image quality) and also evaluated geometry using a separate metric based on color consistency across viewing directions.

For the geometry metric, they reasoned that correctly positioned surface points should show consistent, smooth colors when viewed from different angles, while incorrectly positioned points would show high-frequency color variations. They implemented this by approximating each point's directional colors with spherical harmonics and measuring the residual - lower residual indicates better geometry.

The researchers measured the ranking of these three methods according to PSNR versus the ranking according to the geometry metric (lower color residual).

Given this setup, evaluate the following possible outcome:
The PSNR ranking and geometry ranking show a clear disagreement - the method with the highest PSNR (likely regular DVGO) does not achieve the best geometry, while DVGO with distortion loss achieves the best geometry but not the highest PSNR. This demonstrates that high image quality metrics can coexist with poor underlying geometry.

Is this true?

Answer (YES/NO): NO